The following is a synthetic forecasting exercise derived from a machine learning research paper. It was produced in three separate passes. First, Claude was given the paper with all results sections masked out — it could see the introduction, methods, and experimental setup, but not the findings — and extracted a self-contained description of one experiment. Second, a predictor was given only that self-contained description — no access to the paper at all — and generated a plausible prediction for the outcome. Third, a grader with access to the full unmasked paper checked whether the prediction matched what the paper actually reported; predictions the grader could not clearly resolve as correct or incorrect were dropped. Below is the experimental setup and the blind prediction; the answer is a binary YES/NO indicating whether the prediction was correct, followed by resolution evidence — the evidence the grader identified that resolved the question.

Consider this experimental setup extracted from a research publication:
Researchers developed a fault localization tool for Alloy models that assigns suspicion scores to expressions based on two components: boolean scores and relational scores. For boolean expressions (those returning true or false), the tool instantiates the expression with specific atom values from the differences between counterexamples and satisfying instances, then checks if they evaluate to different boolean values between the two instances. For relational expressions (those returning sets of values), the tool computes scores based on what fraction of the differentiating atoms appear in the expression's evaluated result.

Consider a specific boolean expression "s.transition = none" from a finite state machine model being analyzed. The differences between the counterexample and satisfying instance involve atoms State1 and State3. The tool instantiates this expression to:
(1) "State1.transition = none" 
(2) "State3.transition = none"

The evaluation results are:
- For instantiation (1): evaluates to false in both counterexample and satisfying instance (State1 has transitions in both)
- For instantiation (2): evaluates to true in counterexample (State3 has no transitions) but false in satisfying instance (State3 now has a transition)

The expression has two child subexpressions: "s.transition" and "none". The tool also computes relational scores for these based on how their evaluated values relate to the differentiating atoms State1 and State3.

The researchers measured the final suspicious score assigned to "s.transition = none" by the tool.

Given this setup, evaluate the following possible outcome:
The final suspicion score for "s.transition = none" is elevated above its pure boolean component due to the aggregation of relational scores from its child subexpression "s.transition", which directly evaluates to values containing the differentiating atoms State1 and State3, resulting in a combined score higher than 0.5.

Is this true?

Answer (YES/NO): YES